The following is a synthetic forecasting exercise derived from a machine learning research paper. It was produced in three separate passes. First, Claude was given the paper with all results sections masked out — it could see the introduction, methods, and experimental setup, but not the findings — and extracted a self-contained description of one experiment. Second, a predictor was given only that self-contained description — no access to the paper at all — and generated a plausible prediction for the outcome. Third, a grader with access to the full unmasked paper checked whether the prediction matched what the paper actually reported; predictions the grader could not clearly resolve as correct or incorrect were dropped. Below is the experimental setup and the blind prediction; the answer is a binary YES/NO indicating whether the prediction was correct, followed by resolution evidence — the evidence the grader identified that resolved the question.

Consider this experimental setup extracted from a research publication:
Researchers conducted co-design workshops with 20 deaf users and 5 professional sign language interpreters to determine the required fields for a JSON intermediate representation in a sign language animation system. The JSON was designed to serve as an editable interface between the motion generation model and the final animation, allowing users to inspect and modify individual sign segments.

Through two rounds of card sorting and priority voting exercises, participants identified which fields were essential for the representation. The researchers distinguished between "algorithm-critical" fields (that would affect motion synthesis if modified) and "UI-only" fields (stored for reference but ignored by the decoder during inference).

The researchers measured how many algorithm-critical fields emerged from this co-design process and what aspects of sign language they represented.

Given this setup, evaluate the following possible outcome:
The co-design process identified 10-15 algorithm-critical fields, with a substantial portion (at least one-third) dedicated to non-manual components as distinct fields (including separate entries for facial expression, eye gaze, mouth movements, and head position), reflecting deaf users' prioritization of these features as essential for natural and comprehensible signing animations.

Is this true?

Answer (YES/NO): NO